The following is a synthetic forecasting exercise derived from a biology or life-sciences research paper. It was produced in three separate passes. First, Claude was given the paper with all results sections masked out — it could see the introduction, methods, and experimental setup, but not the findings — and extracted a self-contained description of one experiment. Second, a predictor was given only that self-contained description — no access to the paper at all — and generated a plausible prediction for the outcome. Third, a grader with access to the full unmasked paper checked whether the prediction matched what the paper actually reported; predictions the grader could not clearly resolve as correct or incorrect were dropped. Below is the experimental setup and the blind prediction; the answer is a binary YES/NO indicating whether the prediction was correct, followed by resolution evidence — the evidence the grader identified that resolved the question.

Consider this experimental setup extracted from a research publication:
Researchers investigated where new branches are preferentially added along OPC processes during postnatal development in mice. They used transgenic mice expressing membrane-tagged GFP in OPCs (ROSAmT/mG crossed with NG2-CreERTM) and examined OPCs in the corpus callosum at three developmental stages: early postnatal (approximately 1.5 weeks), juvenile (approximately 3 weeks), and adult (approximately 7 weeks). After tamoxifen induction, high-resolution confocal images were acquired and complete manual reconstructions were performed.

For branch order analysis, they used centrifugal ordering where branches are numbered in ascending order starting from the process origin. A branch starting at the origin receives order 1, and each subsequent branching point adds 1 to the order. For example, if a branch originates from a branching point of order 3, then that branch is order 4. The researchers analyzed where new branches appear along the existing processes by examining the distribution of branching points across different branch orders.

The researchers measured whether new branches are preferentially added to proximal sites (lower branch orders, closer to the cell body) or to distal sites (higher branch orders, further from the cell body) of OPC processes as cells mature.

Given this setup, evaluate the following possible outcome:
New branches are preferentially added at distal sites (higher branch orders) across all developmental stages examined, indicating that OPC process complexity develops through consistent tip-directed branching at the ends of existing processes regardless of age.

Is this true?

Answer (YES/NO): NO